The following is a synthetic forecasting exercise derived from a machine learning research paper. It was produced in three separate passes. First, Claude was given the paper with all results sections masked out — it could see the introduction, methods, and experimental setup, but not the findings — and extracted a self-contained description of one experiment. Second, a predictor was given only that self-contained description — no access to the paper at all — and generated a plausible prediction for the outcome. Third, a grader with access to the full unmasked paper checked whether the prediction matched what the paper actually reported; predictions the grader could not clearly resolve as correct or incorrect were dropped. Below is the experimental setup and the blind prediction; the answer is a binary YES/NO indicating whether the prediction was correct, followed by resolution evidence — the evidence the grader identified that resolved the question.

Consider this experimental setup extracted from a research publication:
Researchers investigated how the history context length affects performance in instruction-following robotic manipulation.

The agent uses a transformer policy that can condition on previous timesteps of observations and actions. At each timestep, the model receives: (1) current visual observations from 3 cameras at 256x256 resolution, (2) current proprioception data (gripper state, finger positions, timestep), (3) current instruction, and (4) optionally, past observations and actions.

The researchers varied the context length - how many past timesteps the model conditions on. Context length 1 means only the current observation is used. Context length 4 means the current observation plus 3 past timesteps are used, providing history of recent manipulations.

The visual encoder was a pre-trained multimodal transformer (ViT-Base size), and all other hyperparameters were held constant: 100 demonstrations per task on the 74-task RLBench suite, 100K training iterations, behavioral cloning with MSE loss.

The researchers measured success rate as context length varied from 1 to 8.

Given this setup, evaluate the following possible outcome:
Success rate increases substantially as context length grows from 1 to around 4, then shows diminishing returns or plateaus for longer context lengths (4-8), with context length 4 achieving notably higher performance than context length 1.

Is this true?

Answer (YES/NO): NO